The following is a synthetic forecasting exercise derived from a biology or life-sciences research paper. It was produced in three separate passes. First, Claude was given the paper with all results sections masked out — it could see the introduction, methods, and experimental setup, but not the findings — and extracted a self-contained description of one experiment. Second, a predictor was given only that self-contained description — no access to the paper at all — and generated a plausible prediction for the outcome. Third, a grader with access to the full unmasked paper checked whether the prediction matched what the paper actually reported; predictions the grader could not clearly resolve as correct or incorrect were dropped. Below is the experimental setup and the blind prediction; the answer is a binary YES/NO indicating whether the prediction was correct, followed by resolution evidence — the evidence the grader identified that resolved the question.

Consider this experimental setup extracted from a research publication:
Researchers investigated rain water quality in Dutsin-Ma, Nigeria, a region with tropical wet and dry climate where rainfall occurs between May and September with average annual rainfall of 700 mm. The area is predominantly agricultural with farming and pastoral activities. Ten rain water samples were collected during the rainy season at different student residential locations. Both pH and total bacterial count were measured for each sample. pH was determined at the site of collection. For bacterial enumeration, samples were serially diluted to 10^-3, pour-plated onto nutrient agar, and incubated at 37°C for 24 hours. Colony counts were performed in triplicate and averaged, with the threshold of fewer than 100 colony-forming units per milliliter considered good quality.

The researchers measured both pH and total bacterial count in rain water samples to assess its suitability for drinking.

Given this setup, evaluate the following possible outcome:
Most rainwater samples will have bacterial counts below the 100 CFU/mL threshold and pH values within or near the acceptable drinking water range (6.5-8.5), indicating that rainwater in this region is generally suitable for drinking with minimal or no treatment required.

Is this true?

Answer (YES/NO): NO